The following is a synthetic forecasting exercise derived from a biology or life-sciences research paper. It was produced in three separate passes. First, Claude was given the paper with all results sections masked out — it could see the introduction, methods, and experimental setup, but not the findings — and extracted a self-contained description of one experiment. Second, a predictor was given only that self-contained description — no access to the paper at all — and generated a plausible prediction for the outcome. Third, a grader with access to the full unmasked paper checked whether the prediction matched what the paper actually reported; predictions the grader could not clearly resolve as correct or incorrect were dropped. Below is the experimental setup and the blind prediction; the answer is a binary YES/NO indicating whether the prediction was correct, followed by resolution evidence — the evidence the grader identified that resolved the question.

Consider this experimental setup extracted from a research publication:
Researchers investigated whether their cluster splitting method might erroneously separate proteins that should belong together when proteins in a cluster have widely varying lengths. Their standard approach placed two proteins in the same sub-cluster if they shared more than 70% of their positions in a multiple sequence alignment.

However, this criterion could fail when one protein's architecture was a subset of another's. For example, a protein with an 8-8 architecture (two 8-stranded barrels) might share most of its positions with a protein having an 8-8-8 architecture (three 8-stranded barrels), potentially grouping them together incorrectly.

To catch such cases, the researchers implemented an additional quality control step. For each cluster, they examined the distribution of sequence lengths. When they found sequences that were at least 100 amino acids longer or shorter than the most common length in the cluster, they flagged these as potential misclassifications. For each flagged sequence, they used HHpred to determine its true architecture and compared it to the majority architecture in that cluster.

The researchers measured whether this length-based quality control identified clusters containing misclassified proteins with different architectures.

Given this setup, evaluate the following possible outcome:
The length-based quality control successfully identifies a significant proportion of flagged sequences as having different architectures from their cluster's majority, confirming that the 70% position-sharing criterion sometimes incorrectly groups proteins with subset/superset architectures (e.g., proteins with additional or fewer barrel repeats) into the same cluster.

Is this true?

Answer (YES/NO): NO